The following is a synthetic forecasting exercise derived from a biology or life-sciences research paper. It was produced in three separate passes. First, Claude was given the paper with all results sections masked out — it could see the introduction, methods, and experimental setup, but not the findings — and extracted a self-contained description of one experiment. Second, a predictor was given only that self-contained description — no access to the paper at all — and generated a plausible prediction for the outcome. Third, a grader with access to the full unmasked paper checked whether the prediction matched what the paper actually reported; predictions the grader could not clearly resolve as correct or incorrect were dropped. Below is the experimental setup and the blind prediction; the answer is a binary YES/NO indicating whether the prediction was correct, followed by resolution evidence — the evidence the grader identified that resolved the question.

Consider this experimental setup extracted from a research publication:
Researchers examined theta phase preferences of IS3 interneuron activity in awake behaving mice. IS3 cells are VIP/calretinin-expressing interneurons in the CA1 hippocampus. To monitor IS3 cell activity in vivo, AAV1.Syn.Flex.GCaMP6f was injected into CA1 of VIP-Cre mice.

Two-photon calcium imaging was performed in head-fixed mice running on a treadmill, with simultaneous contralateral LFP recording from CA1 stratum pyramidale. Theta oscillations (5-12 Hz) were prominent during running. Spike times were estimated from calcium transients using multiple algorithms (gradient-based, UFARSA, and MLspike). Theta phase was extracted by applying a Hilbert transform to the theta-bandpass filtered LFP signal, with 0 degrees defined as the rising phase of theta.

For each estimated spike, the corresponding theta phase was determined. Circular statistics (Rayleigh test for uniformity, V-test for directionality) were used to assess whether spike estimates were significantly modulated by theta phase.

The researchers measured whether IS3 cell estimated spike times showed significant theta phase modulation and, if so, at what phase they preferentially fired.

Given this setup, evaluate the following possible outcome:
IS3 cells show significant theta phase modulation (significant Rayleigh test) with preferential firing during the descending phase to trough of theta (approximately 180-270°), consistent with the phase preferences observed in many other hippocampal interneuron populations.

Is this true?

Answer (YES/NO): NO